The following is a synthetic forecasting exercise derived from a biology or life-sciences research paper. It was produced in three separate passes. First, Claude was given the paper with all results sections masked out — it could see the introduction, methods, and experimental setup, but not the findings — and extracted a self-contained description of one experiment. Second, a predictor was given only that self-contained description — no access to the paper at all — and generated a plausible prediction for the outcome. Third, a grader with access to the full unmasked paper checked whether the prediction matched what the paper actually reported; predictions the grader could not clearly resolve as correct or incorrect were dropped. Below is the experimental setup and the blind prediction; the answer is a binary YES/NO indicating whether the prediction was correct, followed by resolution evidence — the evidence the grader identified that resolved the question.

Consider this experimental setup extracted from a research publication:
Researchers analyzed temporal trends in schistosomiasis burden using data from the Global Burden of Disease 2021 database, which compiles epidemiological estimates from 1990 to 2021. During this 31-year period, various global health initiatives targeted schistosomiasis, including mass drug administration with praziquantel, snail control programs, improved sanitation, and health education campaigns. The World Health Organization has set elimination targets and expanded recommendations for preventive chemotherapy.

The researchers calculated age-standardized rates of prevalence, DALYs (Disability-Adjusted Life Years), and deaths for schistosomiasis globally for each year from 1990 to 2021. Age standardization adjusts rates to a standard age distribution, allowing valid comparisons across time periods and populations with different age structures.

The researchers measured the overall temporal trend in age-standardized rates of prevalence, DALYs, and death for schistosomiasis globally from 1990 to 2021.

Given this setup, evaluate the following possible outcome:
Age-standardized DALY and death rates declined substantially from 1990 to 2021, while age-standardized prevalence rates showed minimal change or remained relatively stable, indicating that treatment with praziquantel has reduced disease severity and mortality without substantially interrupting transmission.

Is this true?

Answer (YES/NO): NO